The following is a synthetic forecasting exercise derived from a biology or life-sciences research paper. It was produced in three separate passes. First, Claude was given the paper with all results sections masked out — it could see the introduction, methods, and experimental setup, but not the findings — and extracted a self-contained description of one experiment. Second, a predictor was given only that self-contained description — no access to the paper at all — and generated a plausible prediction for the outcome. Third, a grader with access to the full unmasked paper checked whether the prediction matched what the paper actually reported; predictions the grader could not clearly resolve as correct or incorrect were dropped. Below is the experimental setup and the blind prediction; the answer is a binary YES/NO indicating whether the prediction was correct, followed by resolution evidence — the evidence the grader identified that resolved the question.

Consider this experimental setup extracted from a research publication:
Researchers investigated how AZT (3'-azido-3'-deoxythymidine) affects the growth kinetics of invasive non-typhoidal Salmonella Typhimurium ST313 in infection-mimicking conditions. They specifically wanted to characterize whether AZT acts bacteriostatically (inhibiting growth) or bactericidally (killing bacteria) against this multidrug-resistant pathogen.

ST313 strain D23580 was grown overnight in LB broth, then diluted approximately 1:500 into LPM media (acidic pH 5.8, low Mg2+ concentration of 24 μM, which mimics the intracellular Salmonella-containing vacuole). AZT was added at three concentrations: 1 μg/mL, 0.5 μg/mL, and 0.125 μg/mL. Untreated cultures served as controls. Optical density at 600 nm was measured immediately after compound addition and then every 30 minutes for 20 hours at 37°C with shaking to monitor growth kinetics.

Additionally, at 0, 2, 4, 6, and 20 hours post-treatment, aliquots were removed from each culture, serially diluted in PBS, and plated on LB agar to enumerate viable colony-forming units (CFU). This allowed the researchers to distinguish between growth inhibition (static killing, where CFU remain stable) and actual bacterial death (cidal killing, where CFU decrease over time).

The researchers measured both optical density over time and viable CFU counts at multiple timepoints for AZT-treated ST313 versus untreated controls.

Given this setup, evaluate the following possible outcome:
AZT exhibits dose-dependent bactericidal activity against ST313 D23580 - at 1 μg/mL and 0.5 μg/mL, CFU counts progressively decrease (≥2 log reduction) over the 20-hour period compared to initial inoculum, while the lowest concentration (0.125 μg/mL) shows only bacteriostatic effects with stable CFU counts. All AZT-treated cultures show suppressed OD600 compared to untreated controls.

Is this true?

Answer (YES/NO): NO